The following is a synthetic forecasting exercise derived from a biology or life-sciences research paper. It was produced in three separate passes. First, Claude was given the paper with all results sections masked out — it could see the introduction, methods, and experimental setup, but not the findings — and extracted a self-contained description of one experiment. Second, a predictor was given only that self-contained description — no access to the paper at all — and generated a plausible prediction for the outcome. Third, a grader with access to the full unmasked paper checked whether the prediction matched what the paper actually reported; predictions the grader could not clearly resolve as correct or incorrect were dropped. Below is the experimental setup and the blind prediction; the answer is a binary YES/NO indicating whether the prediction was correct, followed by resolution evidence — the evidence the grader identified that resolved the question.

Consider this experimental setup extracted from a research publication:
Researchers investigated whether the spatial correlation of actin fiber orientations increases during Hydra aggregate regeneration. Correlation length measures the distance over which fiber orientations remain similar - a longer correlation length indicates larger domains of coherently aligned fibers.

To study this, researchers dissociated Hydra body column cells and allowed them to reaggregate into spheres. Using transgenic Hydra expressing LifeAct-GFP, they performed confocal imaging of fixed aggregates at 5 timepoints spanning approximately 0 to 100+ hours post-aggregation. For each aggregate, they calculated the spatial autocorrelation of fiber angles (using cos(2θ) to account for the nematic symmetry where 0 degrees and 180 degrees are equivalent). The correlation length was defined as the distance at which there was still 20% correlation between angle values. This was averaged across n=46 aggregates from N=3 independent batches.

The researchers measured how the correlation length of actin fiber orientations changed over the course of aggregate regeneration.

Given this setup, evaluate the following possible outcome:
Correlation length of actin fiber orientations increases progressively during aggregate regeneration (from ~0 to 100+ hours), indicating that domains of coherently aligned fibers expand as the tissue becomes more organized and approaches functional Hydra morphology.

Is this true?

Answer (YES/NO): YES